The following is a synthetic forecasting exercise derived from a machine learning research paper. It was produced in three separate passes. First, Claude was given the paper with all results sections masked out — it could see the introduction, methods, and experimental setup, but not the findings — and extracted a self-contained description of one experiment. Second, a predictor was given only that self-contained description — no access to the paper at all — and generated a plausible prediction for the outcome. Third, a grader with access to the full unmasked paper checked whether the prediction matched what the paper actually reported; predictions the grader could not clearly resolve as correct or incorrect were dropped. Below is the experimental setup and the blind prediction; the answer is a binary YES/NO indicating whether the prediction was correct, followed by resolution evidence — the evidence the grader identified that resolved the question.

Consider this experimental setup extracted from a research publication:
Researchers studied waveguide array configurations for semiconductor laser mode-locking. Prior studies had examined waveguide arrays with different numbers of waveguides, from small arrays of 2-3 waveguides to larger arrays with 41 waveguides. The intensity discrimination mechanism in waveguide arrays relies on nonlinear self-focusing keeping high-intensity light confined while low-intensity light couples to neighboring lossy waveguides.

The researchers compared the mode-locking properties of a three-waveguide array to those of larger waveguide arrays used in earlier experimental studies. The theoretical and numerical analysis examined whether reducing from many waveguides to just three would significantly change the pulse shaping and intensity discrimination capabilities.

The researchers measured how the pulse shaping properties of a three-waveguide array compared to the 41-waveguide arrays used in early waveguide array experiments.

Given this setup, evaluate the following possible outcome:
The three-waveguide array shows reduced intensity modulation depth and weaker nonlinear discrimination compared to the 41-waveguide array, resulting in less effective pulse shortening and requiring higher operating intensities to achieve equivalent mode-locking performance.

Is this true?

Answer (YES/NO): NO